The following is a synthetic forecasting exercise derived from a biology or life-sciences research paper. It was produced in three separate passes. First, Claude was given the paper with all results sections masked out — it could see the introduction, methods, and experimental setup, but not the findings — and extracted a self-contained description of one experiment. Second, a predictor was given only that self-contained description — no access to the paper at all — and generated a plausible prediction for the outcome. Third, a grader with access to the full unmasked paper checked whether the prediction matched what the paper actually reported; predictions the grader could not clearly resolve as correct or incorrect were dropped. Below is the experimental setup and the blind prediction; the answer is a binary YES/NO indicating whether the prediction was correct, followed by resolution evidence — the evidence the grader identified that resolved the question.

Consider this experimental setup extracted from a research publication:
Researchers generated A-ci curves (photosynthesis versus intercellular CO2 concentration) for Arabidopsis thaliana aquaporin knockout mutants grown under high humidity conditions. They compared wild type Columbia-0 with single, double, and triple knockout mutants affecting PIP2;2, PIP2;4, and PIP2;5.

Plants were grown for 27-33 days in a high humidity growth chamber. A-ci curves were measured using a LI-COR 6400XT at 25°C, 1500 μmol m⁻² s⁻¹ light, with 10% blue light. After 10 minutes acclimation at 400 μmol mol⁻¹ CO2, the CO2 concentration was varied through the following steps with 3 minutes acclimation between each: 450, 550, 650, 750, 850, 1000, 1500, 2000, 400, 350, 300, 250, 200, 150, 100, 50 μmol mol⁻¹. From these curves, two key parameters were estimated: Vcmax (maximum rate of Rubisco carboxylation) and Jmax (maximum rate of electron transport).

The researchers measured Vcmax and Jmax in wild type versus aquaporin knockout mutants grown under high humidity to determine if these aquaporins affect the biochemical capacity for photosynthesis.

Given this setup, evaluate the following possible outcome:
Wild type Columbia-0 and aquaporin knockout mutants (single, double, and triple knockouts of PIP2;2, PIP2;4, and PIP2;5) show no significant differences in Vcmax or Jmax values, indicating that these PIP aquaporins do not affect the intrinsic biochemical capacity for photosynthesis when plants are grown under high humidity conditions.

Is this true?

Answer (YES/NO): YES